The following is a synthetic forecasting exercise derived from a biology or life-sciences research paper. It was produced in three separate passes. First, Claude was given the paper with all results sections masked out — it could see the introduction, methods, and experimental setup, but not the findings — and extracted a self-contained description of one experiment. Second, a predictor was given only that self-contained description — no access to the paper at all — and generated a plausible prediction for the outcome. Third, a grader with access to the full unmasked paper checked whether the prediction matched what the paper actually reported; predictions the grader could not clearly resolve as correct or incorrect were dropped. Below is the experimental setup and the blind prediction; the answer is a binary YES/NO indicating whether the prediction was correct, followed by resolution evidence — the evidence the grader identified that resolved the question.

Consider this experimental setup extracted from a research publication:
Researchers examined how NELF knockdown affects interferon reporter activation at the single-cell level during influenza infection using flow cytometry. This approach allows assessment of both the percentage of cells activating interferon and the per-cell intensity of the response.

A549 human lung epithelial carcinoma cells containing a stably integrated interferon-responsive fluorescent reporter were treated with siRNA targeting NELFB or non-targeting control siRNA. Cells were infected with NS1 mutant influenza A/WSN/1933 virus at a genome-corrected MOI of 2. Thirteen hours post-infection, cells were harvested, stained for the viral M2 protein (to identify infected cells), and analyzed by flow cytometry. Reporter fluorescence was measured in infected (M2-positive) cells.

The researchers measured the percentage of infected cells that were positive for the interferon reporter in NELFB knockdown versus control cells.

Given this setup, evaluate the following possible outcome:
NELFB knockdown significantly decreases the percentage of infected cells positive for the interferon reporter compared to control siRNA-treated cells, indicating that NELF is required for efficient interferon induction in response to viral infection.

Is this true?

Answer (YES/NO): NO